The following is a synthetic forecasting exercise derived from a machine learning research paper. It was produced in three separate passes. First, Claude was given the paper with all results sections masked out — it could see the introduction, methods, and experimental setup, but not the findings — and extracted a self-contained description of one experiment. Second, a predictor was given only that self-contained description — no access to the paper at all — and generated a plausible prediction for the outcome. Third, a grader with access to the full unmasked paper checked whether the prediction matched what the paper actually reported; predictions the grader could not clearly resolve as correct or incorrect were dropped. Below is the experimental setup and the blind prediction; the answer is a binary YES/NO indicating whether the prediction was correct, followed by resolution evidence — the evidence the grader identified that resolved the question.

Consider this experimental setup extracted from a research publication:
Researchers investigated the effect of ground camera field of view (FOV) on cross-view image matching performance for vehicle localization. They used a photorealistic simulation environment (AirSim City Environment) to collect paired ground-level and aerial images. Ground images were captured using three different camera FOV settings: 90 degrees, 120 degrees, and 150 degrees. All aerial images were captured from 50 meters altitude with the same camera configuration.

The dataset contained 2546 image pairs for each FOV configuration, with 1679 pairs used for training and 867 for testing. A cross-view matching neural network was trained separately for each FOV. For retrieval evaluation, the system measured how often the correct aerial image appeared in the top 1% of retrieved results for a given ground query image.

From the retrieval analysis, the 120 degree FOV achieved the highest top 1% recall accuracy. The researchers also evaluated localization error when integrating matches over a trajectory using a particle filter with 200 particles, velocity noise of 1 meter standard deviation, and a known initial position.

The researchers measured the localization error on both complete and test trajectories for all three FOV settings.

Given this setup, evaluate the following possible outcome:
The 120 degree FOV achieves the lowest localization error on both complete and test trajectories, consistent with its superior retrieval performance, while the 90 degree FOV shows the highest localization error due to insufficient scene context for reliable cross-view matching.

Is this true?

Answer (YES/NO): NO